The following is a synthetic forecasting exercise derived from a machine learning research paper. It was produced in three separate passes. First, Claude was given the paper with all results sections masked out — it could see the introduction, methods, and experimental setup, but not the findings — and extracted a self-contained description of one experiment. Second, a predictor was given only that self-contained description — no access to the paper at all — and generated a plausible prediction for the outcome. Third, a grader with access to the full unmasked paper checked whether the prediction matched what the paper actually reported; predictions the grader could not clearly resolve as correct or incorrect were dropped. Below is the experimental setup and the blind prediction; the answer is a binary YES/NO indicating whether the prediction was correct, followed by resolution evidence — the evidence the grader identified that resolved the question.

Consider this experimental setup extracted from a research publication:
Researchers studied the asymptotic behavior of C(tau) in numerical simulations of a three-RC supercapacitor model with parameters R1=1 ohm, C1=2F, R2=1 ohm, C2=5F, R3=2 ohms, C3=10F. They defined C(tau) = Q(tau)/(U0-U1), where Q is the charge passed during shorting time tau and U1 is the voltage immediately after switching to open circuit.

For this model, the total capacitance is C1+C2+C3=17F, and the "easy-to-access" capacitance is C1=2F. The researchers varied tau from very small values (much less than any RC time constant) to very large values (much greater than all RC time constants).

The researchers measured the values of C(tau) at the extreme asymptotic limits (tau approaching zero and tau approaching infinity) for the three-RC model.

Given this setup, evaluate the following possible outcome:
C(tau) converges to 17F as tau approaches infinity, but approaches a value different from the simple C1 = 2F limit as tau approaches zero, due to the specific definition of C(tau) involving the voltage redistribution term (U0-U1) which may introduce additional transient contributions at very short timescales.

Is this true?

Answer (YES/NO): NO